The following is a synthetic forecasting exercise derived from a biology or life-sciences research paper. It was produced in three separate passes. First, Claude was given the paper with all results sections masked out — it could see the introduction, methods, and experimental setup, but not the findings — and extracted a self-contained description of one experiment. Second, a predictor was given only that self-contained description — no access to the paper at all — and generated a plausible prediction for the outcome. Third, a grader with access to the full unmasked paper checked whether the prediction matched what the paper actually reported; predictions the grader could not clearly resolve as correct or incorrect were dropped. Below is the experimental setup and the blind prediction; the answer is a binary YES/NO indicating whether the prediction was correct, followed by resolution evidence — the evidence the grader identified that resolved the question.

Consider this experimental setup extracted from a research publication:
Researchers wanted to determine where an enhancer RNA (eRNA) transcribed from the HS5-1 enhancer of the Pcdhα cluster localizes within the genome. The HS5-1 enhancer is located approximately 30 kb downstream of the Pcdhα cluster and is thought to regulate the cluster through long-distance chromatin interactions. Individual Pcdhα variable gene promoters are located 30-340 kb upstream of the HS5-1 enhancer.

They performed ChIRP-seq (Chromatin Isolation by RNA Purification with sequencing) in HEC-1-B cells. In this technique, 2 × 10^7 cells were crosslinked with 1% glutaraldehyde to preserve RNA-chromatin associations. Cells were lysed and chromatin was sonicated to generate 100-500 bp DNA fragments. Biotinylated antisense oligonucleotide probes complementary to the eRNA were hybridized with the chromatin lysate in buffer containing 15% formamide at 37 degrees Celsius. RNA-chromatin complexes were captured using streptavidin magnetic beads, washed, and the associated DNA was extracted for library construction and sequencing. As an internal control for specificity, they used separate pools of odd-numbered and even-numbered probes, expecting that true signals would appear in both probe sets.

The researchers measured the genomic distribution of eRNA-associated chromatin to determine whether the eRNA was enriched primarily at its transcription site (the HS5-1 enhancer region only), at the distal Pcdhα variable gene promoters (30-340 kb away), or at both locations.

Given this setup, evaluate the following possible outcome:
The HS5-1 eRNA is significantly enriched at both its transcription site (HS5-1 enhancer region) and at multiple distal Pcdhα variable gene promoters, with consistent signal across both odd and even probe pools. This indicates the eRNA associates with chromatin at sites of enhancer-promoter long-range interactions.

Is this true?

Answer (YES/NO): NO